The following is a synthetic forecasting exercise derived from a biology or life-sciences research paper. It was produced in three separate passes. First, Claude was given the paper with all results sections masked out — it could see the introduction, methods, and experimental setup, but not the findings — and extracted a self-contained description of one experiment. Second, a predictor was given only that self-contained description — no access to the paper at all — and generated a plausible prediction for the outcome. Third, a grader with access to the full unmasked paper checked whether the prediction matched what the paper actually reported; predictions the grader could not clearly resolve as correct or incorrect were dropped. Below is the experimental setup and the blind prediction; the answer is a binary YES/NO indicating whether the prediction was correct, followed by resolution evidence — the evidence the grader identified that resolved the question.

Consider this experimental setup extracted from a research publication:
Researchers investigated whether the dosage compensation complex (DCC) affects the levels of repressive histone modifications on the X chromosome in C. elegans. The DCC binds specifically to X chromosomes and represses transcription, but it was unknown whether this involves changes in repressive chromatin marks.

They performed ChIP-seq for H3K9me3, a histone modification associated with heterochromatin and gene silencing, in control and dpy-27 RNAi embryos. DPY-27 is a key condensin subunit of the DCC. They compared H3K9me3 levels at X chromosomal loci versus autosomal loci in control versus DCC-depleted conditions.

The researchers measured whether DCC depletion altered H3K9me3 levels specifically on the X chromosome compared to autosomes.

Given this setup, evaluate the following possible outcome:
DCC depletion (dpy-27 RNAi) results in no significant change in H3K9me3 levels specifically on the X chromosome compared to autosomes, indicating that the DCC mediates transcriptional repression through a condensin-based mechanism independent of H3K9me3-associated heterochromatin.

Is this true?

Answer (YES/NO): YES